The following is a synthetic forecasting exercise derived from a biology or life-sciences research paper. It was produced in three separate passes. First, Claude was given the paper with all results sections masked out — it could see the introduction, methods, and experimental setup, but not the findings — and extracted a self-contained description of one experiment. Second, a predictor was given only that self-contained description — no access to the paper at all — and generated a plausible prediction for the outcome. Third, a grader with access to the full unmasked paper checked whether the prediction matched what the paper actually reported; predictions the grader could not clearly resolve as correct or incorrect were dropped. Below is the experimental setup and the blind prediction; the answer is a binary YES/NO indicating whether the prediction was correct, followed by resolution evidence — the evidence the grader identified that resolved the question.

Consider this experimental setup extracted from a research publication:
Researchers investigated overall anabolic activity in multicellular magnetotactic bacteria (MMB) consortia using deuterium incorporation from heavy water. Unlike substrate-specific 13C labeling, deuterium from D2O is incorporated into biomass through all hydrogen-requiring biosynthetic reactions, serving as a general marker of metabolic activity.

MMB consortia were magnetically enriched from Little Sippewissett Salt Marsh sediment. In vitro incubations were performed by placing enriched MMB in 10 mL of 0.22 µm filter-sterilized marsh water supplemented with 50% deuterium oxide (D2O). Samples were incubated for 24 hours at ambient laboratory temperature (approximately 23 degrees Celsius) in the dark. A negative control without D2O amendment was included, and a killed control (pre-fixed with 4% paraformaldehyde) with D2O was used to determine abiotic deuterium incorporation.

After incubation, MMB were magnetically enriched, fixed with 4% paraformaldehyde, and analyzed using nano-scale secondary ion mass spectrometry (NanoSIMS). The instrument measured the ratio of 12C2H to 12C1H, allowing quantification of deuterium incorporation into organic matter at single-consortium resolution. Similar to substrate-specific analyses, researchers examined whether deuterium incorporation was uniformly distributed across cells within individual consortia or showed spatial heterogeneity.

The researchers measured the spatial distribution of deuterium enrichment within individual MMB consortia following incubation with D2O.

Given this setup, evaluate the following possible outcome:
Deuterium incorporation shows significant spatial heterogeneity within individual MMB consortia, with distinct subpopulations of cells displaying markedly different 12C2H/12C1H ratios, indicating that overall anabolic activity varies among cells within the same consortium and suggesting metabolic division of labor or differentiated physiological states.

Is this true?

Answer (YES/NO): YES